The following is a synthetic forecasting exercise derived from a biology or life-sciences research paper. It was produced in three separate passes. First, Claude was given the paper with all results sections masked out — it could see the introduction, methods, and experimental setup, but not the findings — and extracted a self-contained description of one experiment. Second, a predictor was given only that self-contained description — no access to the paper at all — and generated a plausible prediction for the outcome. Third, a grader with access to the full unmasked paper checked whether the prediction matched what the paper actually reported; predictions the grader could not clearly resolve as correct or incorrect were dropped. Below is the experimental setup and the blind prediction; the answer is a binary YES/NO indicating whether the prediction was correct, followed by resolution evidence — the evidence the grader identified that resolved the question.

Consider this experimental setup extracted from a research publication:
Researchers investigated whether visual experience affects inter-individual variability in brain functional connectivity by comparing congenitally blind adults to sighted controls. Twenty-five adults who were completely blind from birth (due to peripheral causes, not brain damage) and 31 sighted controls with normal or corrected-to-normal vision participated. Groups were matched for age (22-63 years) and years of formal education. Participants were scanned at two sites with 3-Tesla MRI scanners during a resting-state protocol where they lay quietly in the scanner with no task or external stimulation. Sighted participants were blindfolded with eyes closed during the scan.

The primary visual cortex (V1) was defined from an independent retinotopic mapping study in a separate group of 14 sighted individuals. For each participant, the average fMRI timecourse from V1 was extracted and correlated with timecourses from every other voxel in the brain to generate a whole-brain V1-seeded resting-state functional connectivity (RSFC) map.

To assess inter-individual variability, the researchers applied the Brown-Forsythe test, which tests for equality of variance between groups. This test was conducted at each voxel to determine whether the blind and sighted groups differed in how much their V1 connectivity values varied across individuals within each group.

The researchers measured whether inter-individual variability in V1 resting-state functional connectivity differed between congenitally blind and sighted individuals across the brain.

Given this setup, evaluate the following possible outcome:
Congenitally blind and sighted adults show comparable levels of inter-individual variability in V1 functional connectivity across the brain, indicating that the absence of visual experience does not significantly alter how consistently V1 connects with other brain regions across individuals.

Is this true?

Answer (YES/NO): NO